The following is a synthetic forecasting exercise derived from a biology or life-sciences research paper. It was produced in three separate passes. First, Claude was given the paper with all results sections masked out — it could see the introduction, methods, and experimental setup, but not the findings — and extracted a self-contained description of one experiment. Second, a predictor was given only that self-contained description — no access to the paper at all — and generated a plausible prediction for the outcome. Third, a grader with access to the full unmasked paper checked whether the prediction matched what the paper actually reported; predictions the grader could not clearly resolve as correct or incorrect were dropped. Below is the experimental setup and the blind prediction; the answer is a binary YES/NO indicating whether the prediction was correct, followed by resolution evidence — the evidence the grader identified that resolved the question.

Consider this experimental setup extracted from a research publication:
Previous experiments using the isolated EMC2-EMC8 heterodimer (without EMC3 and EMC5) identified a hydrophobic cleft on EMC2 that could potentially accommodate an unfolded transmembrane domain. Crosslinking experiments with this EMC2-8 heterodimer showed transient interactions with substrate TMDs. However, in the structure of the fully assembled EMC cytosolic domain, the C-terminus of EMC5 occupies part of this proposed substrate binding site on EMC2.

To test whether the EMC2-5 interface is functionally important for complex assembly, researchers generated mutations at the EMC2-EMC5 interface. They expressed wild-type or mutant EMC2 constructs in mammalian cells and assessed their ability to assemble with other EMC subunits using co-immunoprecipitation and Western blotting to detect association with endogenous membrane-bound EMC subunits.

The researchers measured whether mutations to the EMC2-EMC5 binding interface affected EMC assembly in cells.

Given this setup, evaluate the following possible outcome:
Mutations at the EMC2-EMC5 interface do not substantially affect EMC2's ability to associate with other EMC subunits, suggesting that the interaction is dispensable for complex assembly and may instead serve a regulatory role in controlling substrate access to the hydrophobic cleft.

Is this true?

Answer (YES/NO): NO